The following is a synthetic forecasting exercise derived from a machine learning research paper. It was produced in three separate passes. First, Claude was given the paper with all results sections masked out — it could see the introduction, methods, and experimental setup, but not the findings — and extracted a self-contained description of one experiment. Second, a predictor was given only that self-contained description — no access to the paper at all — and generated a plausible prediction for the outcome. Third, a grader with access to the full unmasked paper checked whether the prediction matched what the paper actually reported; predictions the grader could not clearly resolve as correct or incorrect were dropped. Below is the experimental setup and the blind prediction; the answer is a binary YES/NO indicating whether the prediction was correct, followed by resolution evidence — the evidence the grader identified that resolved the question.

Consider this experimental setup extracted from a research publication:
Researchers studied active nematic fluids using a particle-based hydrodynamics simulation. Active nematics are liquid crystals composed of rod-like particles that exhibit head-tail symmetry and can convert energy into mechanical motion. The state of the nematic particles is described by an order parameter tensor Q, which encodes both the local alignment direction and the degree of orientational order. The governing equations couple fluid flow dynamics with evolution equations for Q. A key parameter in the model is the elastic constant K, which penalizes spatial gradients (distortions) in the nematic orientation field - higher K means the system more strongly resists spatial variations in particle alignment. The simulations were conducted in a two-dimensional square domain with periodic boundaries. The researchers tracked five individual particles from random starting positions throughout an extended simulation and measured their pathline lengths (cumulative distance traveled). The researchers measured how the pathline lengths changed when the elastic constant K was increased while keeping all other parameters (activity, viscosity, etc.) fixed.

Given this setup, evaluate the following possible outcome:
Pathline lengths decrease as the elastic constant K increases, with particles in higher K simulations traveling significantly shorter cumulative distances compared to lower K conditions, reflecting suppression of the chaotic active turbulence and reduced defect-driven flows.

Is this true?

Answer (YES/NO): YES